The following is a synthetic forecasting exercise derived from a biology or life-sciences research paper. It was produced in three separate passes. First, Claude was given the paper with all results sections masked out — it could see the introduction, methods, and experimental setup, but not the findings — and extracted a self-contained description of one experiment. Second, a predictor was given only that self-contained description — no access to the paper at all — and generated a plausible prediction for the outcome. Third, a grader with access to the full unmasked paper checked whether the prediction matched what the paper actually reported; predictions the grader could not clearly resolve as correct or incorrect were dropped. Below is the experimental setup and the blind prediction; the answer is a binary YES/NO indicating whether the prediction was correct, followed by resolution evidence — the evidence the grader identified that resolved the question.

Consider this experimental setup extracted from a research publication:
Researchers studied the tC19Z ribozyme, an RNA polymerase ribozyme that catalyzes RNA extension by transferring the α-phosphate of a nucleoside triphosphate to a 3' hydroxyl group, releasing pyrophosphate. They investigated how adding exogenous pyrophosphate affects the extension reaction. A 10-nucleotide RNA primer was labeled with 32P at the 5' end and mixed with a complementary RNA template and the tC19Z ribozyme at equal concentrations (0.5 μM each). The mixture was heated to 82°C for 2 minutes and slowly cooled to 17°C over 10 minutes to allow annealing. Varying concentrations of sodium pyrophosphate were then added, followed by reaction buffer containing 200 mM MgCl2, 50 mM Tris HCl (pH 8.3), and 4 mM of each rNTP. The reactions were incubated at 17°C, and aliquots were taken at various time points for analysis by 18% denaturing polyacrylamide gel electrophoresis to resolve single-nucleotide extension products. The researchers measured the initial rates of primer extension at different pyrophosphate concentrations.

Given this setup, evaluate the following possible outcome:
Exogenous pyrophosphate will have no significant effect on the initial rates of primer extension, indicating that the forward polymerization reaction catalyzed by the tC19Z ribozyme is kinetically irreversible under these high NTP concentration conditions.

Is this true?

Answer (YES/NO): NO